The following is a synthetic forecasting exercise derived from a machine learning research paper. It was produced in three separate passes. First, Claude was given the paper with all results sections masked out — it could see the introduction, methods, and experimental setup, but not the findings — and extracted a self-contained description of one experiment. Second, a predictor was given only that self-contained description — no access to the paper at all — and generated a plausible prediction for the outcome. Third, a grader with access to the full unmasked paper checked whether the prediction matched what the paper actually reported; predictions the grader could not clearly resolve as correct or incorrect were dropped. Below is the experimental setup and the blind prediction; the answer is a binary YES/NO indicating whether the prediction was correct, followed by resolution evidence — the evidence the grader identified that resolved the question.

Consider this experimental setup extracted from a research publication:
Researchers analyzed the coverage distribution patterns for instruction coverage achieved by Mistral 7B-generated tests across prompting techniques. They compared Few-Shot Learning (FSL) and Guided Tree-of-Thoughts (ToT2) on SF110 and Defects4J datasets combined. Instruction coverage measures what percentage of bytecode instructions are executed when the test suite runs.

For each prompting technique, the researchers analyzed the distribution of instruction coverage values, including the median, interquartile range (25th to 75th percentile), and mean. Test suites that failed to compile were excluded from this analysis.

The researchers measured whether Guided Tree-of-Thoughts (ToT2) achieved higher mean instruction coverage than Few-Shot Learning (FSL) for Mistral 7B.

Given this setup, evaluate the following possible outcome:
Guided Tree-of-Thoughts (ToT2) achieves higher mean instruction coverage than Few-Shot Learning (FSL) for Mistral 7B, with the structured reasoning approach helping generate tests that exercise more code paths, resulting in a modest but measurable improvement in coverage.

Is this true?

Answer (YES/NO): YES